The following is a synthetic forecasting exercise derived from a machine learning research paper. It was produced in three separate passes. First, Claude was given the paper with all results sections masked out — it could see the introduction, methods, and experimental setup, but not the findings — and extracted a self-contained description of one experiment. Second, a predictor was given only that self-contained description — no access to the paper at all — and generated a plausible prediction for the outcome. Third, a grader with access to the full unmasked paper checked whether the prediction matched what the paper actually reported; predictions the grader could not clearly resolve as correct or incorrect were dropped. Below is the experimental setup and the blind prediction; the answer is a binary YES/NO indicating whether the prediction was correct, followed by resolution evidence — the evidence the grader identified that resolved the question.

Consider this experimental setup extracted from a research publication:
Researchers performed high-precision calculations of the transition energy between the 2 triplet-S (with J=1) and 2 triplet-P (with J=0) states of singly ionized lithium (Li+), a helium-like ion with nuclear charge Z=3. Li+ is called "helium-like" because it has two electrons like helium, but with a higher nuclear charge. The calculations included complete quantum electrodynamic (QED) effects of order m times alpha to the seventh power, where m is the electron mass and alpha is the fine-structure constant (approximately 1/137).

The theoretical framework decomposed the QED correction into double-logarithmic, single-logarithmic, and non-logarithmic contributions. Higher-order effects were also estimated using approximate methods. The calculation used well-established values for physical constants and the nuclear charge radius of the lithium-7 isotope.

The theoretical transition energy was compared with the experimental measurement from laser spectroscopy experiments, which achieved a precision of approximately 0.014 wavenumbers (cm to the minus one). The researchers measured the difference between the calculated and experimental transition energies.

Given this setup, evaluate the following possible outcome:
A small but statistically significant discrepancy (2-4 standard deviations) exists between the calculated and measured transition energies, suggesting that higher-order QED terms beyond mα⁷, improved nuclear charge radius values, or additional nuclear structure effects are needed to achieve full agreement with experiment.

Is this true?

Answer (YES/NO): NO